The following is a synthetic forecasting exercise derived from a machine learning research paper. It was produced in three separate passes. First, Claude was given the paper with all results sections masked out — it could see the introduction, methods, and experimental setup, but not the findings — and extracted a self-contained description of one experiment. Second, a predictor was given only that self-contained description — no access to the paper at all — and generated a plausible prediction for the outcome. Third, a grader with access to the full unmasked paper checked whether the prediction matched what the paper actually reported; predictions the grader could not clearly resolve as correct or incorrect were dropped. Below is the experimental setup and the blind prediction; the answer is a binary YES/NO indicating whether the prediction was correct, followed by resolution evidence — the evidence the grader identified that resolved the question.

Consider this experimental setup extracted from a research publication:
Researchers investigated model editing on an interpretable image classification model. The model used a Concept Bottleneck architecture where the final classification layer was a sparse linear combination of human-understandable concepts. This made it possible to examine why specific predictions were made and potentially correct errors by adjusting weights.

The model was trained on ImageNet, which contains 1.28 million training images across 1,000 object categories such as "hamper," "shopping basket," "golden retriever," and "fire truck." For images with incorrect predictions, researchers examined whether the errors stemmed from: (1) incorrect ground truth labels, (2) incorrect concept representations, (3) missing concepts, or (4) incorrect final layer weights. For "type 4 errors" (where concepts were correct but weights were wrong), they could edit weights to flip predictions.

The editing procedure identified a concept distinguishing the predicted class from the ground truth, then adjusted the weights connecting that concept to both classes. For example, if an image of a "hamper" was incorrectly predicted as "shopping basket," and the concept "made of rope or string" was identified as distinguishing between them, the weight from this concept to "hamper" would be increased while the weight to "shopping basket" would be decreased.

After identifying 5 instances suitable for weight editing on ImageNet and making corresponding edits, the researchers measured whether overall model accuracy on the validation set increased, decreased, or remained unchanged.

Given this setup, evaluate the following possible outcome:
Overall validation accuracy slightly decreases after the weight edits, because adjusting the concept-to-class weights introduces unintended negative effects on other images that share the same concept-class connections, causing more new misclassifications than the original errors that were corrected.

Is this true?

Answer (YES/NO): NO